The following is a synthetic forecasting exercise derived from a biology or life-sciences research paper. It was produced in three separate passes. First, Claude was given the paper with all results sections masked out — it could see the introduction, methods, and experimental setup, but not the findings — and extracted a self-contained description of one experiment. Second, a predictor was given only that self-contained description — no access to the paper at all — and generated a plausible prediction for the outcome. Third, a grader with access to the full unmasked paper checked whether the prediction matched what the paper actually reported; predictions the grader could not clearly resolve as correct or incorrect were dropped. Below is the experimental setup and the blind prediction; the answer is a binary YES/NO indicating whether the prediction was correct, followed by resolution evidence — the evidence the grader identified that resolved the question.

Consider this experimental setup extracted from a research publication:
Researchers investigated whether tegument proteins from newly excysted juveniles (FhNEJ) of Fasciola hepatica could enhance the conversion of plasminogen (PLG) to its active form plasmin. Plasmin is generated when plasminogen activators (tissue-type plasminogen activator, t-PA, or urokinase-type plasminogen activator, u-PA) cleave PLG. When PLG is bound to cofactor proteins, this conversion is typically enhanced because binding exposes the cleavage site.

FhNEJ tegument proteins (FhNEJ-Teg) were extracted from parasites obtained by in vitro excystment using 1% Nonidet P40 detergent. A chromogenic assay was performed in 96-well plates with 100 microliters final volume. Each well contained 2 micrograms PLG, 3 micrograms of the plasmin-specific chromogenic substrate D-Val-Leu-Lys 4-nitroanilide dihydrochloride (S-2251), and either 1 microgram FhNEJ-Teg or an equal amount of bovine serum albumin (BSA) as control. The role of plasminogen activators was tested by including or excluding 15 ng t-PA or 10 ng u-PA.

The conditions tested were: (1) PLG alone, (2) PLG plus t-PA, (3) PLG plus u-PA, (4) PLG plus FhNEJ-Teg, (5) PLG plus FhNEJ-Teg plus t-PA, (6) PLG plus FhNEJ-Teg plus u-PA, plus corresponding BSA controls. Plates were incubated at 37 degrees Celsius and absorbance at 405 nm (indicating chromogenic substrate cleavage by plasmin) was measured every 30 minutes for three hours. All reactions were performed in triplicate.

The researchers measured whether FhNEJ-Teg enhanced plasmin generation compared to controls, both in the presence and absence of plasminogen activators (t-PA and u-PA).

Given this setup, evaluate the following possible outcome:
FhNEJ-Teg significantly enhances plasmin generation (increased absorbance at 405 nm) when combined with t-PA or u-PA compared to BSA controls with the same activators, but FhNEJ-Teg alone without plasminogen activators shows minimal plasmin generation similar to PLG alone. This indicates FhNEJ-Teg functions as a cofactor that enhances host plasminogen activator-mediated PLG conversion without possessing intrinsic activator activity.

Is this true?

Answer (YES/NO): YES